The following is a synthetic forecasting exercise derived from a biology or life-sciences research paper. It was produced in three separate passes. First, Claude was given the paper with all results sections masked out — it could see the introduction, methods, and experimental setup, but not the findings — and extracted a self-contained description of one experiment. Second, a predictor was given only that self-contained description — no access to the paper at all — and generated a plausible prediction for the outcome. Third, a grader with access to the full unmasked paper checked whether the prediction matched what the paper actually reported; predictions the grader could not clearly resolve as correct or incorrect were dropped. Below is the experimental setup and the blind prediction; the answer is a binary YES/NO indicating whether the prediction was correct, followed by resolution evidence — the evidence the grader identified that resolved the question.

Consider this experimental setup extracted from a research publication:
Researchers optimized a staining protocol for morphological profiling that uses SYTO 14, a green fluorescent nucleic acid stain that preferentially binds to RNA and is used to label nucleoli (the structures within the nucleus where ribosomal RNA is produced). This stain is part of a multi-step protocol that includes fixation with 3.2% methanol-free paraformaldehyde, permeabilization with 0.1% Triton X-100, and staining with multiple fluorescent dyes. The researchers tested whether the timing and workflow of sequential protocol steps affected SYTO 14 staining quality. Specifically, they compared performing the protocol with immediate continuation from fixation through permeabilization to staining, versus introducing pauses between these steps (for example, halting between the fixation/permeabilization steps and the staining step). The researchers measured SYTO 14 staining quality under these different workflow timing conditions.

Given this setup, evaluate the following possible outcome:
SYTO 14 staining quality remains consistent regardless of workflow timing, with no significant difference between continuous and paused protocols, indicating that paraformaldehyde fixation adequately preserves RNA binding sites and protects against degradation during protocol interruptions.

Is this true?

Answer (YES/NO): NO